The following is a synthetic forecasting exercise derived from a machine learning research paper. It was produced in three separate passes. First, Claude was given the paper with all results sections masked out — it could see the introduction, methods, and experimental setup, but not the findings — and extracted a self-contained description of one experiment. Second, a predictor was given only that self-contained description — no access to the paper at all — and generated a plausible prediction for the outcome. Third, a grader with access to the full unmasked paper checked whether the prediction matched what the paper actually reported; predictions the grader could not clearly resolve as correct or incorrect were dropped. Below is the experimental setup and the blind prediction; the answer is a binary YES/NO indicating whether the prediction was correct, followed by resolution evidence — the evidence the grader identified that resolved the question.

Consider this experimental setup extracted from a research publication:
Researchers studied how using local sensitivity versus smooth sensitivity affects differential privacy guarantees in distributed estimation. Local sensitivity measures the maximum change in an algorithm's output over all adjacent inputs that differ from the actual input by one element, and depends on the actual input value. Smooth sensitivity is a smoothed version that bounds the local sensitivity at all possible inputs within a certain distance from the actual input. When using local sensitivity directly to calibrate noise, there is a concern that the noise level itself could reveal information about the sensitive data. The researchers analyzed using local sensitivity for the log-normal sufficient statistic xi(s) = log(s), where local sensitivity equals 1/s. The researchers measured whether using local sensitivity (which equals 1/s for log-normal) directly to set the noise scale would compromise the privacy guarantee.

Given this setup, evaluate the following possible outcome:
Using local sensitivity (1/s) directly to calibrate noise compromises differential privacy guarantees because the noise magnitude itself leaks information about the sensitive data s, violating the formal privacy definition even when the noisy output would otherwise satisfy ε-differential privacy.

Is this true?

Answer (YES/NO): YES